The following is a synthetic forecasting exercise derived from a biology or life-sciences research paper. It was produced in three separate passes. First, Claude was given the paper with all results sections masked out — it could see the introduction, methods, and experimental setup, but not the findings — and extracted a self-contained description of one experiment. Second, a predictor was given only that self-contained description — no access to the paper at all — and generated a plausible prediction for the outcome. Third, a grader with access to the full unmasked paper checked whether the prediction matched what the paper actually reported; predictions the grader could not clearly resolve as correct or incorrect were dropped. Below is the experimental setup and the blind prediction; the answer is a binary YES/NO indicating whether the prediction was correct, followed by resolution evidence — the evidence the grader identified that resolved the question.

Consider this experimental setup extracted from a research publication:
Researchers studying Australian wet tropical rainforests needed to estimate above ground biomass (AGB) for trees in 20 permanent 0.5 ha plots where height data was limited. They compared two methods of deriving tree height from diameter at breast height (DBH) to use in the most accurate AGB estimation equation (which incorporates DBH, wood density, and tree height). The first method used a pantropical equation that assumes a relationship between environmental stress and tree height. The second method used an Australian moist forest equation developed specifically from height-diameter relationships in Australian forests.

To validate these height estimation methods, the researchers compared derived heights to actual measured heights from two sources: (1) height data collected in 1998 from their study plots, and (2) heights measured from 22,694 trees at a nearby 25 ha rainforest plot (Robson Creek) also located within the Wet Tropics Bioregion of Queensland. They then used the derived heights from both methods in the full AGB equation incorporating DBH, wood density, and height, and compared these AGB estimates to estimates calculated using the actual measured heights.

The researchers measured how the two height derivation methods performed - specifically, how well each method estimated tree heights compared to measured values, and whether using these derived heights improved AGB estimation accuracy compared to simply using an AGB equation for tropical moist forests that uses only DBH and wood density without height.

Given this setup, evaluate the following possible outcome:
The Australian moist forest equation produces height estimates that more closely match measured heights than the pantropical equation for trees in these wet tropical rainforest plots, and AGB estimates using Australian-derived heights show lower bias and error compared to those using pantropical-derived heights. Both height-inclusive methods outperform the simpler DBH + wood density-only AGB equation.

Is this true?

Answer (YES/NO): NO